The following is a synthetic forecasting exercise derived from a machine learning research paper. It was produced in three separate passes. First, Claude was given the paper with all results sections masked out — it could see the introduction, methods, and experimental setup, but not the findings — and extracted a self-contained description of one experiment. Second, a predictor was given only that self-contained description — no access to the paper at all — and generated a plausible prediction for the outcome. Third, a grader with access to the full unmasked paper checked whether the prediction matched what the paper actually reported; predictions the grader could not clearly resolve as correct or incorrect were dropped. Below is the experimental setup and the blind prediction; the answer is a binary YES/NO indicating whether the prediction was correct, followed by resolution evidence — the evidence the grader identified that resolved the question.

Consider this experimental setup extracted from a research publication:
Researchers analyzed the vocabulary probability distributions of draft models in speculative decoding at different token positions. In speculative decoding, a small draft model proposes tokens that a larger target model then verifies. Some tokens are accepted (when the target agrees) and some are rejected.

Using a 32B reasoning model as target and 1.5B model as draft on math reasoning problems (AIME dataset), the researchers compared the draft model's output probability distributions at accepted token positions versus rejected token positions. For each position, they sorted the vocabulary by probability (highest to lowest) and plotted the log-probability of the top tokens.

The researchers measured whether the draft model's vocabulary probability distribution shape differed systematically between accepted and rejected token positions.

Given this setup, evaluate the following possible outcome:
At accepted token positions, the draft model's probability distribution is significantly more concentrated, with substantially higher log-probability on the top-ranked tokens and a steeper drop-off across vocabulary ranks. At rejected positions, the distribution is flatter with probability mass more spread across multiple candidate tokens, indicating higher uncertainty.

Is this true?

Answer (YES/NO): YES